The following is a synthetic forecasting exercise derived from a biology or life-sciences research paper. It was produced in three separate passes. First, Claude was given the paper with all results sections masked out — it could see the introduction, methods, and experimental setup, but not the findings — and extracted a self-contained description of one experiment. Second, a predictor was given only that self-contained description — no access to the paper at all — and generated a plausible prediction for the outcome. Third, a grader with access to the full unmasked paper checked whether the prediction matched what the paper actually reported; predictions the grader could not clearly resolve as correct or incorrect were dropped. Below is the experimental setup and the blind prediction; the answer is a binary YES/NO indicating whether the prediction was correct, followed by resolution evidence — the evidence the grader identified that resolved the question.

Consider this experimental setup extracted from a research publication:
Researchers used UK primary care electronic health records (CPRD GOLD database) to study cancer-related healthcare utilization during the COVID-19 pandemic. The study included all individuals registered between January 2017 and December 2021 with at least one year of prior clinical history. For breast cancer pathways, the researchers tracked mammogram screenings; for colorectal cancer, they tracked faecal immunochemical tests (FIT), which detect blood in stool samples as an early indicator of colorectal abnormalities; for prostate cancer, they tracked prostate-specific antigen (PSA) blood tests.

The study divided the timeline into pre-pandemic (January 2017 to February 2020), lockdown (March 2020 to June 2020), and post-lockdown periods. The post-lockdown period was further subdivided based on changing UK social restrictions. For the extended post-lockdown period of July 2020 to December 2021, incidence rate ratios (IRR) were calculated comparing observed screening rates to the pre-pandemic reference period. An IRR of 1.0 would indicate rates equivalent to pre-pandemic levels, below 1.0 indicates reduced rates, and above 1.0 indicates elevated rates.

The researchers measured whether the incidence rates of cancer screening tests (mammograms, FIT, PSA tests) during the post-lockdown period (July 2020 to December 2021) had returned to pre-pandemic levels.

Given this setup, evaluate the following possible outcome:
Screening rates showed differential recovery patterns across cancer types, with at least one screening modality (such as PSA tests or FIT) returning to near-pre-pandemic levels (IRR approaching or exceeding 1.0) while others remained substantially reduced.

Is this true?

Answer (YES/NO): NO